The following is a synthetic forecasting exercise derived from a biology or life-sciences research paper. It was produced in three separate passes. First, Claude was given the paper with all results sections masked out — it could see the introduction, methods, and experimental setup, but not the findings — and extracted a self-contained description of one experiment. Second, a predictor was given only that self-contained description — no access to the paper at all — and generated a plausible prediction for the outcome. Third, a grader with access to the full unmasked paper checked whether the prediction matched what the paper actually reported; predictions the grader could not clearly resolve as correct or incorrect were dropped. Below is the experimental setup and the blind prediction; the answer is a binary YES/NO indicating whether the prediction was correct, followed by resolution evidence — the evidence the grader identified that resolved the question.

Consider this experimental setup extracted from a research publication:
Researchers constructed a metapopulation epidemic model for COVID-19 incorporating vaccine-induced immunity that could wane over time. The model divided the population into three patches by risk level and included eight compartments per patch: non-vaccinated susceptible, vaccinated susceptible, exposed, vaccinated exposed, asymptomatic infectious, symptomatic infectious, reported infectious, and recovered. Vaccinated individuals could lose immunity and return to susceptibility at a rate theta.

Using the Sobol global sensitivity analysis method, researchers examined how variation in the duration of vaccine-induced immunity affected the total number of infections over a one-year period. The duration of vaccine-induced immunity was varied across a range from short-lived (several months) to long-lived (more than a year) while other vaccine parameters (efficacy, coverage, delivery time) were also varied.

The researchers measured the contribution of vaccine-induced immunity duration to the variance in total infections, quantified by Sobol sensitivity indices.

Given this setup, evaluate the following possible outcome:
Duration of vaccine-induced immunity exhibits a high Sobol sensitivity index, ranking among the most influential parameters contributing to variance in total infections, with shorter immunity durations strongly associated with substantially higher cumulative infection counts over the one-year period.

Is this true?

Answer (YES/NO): NO